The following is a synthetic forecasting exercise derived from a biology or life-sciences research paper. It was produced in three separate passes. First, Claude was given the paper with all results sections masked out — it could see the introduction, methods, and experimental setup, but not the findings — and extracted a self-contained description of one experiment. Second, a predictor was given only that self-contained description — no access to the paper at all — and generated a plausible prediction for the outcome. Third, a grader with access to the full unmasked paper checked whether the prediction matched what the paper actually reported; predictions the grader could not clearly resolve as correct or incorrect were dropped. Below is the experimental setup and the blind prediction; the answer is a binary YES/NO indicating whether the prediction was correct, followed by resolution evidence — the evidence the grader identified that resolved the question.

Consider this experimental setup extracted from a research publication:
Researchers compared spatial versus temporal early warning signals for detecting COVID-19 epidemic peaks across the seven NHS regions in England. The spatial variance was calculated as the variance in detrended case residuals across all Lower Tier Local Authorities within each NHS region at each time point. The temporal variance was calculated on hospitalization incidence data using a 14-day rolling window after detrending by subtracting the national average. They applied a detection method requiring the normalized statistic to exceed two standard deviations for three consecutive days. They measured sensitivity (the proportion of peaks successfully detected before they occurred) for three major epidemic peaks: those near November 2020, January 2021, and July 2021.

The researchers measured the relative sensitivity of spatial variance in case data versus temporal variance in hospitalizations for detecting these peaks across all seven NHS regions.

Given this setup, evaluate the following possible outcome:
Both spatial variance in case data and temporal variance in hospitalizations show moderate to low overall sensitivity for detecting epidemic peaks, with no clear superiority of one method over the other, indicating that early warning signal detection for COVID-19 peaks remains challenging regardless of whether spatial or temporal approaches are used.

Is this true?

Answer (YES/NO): NO